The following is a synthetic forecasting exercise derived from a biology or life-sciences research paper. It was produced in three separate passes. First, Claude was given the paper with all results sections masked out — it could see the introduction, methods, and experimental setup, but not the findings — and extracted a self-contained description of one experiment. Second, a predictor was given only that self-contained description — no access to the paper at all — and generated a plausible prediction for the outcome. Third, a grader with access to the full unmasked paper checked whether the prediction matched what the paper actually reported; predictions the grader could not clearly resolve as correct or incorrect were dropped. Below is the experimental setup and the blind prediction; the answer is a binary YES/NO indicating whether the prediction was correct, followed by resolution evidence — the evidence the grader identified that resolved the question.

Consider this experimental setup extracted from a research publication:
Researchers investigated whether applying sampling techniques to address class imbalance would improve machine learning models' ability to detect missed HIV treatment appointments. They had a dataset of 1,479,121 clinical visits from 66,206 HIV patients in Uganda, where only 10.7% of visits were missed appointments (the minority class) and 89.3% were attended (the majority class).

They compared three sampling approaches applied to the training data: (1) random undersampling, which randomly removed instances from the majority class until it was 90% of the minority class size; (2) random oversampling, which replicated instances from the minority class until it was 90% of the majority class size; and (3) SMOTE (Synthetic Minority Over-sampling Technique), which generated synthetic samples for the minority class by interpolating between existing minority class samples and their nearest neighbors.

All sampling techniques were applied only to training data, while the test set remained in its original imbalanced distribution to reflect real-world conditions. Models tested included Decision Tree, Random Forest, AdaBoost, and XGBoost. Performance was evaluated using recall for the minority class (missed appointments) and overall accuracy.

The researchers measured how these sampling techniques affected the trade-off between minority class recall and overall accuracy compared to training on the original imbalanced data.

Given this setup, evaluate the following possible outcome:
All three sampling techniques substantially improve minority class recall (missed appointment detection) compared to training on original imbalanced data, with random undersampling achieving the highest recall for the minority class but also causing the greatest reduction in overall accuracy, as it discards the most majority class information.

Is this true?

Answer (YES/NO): NO